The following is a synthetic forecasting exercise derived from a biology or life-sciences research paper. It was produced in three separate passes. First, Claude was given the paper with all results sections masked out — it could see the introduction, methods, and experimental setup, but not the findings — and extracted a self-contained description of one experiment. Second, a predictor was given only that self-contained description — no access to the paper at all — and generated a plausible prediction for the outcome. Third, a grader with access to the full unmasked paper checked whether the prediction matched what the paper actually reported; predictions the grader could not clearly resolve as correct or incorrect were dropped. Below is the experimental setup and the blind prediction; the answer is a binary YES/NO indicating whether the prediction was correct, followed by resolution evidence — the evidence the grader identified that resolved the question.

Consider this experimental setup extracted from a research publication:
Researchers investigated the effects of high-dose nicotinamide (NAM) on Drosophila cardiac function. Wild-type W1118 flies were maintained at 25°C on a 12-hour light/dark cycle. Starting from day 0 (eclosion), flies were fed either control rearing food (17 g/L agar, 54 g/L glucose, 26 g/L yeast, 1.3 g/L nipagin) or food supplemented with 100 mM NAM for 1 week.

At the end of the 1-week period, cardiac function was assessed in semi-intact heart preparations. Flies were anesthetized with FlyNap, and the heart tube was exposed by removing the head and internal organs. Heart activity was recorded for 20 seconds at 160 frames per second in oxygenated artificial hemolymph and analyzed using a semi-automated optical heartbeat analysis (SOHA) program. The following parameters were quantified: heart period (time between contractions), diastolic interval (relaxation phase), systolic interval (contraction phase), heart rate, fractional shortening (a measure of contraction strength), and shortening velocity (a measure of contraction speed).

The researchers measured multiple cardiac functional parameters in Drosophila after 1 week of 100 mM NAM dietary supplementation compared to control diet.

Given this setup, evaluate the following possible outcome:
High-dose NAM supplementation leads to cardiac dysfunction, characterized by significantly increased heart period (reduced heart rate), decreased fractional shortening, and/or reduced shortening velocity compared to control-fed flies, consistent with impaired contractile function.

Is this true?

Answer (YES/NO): NO